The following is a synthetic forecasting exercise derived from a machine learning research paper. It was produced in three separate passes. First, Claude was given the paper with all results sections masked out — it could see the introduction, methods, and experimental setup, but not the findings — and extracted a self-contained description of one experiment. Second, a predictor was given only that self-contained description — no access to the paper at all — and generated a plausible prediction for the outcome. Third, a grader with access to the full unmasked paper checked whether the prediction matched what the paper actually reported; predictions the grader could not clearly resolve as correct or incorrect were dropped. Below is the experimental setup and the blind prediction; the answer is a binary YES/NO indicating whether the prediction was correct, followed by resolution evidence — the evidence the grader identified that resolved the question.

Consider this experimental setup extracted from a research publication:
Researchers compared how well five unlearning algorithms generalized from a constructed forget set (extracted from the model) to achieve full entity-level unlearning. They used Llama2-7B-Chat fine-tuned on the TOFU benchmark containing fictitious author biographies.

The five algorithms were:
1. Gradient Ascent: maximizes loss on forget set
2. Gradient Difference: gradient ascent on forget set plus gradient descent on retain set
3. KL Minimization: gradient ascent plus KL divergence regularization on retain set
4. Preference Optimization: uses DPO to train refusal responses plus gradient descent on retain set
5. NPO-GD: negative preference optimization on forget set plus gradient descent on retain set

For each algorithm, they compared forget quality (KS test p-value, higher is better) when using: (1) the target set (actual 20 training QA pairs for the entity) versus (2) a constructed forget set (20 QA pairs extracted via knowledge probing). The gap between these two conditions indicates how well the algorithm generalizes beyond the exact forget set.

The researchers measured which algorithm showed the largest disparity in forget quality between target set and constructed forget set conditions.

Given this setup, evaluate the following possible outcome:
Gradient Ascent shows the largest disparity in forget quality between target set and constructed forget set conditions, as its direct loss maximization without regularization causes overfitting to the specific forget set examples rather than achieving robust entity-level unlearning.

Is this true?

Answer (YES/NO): NO